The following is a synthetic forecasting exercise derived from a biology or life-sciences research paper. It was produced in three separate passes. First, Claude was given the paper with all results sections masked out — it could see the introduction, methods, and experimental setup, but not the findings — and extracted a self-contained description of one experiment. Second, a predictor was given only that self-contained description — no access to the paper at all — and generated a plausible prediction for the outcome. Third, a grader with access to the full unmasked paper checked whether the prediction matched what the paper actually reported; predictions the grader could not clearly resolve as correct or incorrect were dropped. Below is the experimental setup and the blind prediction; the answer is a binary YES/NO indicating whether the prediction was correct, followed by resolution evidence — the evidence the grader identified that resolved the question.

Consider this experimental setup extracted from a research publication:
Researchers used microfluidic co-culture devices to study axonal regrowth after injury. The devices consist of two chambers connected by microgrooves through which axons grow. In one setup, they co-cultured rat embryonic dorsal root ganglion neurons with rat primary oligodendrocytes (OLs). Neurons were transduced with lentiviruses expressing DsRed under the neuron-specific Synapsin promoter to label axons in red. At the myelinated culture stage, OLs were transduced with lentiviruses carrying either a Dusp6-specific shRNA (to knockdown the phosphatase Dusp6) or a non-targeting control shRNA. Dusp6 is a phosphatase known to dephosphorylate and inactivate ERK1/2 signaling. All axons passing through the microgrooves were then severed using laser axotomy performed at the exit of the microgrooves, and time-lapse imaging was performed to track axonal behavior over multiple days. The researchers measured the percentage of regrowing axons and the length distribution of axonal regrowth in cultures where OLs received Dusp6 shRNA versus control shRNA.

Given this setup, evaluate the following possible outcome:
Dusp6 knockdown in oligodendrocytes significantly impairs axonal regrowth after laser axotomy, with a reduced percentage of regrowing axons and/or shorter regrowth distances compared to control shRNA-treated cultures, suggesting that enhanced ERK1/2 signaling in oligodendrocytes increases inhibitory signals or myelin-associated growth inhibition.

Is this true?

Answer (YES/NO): NO